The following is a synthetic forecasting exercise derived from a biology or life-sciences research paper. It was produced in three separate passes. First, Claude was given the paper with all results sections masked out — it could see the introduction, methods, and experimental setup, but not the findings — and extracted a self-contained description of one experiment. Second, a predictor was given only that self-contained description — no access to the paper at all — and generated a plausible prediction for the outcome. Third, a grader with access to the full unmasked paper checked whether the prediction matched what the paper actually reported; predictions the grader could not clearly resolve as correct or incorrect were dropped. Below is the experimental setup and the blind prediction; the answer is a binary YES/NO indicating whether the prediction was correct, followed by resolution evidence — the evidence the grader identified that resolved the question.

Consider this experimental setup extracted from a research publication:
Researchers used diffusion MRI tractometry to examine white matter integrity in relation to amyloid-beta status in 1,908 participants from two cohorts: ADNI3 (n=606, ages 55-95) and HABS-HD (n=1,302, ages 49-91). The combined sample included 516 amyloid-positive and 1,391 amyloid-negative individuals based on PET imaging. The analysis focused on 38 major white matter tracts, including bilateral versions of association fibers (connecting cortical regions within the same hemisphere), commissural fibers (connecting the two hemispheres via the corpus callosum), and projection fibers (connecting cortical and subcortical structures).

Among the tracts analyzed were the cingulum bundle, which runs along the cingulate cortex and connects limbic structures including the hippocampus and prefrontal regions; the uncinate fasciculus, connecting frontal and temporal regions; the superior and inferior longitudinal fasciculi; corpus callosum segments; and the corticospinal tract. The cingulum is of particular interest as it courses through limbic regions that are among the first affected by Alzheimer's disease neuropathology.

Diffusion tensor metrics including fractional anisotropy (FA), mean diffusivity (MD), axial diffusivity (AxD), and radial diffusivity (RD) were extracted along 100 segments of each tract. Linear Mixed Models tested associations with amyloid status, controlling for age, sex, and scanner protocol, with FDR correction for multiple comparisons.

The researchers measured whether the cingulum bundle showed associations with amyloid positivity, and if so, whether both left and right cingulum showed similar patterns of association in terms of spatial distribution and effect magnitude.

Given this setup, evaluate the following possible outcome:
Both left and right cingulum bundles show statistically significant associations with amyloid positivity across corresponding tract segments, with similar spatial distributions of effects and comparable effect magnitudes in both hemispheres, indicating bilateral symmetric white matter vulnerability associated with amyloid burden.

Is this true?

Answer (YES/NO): NO